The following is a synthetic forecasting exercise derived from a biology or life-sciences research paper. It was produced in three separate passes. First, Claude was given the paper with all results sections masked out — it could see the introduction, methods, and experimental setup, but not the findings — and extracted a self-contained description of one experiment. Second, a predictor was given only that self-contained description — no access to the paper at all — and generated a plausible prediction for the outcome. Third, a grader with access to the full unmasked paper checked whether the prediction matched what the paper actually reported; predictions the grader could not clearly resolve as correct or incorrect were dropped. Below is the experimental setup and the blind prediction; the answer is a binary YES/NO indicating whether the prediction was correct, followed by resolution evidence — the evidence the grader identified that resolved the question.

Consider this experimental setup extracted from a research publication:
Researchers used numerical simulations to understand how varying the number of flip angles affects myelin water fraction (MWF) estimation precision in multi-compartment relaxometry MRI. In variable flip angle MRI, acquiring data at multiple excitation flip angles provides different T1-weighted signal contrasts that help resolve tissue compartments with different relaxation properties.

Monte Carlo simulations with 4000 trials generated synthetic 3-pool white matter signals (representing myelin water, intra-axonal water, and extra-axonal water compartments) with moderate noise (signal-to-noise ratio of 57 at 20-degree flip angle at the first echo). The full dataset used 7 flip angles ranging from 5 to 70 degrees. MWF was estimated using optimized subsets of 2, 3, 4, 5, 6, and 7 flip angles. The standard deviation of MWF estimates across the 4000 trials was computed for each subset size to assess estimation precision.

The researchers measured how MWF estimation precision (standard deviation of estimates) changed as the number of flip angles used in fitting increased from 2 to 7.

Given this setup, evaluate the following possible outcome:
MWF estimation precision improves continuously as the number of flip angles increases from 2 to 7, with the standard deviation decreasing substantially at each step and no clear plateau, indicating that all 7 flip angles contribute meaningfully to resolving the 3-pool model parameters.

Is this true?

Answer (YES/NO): NO